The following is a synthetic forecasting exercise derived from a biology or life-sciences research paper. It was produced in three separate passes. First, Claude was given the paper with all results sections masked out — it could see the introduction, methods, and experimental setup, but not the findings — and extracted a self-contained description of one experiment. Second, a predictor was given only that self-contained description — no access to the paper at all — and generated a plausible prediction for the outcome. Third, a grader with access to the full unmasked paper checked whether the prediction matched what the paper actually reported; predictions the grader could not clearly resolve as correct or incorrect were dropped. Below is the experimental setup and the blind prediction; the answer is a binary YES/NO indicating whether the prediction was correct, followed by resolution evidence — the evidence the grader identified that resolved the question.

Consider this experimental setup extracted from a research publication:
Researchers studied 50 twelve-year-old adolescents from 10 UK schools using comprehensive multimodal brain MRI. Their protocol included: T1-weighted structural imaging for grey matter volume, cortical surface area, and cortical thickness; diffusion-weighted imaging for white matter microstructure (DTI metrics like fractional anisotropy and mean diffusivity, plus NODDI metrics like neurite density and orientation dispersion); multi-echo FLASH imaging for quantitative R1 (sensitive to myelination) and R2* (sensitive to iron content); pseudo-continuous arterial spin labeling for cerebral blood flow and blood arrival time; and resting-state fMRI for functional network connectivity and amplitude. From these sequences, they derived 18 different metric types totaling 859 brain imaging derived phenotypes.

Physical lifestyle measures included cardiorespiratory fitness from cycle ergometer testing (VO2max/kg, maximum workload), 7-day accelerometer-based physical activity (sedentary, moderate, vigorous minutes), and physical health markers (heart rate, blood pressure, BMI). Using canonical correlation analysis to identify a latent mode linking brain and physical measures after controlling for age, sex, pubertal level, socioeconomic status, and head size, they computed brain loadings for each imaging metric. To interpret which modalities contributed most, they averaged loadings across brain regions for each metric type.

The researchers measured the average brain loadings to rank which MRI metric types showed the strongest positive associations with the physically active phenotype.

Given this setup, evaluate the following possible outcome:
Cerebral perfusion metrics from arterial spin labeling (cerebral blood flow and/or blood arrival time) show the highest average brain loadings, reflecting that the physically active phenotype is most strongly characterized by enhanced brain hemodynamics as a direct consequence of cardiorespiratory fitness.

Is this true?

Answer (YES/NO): YES